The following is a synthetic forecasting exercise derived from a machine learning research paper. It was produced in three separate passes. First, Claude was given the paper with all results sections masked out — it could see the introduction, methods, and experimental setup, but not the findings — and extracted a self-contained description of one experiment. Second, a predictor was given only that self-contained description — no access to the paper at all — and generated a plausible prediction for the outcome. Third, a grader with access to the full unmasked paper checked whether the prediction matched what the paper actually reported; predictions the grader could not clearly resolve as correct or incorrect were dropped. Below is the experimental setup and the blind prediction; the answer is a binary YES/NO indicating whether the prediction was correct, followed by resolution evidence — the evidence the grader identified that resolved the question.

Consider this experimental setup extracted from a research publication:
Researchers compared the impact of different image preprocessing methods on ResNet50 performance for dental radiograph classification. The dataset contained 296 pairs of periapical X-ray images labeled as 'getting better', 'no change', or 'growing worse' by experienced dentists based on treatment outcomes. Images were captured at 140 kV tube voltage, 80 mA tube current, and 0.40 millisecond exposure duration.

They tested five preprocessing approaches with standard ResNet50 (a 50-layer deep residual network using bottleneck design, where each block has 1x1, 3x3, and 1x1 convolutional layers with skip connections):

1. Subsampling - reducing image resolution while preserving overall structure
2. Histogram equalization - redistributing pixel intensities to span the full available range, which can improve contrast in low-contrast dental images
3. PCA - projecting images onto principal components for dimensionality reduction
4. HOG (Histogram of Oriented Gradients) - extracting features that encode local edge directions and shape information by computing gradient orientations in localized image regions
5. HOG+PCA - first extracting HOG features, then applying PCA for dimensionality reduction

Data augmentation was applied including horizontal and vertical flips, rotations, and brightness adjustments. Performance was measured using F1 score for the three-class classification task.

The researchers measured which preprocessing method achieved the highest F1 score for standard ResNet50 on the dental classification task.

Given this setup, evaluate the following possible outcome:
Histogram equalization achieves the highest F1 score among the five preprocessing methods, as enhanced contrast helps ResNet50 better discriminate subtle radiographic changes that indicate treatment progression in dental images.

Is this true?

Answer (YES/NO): YES